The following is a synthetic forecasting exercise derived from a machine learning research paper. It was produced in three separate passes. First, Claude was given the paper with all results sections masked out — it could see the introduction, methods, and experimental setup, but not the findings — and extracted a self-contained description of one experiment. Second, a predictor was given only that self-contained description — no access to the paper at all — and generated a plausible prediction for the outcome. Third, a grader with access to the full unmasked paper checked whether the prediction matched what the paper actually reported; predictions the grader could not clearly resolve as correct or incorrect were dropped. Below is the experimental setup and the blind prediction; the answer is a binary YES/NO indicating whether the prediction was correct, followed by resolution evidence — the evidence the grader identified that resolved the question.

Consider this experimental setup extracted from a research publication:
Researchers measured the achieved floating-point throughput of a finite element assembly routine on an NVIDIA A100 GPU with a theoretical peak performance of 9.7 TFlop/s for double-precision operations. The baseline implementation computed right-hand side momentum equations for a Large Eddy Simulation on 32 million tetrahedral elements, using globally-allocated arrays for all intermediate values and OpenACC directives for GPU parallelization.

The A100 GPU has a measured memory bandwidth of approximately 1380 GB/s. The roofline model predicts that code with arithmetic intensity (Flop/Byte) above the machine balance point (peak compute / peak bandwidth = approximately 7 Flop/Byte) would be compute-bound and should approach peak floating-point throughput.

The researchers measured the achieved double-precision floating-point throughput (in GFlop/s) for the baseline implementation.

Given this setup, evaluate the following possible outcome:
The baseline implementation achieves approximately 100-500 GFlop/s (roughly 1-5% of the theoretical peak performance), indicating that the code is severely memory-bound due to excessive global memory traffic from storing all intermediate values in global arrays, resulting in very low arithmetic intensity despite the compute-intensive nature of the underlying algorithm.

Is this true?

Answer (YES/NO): YES